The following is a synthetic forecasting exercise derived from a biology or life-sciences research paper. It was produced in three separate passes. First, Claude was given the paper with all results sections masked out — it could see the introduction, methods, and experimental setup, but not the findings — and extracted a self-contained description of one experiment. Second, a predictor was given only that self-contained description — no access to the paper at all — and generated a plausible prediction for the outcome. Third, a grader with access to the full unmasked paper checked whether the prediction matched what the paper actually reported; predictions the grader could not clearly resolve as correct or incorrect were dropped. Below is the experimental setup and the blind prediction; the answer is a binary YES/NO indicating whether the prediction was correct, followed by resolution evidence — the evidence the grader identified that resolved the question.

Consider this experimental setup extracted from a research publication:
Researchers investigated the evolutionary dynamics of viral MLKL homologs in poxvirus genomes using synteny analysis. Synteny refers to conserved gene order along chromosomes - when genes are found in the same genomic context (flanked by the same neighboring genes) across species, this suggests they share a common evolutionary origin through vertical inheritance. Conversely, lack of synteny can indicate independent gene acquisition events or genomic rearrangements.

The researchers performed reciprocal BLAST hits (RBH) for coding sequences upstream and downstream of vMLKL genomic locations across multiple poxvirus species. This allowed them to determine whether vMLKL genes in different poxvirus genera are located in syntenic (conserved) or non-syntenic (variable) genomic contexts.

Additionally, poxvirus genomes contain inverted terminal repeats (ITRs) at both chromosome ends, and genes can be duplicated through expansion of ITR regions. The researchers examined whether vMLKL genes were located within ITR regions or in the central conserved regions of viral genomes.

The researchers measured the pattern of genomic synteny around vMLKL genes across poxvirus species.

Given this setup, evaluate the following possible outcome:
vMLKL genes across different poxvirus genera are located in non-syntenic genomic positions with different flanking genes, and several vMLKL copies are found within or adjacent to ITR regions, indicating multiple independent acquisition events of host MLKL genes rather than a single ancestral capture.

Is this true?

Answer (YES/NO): NO